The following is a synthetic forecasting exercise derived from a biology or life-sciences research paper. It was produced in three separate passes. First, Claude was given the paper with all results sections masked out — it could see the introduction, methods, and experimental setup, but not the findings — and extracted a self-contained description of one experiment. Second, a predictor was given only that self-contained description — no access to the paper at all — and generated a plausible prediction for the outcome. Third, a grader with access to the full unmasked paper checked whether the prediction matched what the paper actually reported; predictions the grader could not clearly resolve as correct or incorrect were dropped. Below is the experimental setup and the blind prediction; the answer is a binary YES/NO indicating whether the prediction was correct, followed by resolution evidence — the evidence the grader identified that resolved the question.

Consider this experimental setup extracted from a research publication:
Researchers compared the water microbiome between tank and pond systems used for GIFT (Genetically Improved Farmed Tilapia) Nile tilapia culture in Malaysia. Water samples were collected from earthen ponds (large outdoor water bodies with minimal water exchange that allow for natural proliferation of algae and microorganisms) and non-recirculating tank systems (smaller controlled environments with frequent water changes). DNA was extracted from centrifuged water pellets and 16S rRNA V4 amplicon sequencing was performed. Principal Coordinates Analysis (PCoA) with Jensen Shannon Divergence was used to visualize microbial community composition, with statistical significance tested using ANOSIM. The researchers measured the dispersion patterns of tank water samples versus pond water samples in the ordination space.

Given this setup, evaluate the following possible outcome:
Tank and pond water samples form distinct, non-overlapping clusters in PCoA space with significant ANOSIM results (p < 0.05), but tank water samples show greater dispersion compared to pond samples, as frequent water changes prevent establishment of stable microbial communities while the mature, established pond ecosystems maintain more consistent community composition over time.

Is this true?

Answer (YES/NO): YES